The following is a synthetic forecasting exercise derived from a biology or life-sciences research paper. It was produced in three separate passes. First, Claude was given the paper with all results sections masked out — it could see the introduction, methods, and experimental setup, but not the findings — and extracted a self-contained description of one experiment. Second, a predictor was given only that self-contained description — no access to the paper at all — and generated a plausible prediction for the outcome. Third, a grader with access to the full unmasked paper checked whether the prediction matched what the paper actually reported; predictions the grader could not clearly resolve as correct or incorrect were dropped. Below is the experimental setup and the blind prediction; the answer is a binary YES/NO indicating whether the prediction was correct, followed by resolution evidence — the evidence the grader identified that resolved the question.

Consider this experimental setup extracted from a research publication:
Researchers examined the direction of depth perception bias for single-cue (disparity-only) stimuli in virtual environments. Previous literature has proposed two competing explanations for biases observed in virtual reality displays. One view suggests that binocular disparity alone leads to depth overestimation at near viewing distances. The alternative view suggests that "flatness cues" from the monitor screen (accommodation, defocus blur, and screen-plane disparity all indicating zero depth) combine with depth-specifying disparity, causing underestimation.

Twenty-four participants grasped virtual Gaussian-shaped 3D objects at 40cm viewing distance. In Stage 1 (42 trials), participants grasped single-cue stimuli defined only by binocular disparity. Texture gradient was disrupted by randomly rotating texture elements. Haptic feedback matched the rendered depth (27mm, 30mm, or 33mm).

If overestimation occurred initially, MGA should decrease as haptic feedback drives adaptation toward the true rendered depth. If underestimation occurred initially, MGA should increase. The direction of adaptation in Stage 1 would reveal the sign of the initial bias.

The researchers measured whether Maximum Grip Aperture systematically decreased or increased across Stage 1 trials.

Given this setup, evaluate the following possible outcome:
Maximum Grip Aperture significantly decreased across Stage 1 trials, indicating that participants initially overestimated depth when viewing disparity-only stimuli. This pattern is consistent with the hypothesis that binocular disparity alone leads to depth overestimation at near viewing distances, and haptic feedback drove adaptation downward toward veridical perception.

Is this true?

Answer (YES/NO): YES